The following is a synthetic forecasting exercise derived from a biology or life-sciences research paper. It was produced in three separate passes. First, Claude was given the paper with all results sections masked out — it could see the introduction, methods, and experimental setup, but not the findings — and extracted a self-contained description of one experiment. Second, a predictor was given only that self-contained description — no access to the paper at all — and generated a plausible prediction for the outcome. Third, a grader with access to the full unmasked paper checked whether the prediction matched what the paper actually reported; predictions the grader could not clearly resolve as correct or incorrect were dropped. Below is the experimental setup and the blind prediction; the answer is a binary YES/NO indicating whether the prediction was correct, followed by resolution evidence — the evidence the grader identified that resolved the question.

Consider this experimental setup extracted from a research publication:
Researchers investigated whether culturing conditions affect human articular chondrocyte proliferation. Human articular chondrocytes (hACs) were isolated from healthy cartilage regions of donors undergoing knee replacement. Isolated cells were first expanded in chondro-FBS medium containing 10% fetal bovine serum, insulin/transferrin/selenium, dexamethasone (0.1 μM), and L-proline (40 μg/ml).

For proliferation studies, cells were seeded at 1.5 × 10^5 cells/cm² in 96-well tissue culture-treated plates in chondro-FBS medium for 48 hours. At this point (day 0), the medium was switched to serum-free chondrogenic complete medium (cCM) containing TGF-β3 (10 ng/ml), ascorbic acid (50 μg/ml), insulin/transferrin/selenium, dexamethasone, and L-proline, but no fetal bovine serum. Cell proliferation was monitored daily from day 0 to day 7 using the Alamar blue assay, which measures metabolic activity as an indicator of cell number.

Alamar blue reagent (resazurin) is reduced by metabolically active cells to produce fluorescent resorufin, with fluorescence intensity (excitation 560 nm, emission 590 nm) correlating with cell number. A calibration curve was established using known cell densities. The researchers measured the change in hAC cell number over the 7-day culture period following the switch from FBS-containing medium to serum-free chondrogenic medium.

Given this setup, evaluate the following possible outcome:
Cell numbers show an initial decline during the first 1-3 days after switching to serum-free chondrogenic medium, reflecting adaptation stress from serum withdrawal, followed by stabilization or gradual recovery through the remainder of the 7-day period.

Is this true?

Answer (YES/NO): NO